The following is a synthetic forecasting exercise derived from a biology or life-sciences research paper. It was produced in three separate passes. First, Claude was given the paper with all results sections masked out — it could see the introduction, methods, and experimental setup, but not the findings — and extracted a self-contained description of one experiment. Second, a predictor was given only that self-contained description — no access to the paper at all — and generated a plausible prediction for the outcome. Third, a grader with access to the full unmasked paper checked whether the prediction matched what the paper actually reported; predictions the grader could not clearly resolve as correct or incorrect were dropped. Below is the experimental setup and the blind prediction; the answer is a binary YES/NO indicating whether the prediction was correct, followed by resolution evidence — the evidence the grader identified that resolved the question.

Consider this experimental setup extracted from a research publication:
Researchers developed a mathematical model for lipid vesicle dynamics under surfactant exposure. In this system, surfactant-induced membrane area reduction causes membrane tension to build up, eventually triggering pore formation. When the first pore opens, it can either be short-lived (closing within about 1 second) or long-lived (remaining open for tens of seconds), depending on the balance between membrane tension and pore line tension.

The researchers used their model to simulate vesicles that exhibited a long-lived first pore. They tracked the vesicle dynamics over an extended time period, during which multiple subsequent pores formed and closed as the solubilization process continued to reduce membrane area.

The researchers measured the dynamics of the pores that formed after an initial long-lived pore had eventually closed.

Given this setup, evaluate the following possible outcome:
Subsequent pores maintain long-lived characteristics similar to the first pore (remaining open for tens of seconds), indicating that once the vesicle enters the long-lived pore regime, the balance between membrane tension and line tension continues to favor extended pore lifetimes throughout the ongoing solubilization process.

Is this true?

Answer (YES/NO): NO